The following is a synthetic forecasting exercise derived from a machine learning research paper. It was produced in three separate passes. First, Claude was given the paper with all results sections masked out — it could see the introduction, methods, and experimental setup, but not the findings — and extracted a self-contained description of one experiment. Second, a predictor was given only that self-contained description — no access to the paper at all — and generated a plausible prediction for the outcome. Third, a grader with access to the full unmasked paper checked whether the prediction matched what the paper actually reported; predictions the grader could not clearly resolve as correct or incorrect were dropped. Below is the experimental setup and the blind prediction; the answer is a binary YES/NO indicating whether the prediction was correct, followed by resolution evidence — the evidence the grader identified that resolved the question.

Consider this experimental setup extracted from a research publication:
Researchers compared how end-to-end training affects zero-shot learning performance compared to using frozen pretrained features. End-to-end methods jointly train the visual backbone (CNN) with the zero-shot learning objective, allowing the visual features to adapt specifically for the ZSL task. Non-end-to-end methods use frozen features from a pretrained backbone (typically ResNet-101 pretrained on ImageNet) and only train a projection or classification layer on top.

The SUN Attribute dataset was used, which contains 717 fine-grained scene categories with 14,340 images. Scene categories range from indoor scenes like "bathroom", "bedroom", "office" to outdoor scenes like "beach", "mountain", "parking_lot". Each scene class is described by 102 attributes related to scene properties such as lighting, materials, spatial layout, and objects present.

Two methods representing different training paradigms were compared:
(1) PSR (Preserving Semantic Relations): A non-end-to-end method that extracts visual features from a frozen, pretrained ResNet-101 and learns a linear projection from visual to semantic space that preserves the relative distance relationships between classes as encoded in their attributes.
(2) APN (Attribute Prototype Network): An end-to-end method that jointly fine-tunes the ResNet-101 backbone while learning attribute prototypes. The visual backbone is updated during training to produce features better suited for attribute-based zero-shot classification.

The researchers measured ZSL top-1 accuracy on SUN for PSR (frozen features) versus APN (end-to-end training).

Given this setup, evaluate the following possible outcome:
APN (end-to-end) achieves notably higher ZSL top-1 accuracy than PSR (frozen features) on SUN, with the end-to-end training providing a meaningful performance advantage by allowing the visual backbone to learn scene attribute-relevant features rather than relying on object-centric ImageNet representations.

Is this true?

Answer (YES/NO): NO